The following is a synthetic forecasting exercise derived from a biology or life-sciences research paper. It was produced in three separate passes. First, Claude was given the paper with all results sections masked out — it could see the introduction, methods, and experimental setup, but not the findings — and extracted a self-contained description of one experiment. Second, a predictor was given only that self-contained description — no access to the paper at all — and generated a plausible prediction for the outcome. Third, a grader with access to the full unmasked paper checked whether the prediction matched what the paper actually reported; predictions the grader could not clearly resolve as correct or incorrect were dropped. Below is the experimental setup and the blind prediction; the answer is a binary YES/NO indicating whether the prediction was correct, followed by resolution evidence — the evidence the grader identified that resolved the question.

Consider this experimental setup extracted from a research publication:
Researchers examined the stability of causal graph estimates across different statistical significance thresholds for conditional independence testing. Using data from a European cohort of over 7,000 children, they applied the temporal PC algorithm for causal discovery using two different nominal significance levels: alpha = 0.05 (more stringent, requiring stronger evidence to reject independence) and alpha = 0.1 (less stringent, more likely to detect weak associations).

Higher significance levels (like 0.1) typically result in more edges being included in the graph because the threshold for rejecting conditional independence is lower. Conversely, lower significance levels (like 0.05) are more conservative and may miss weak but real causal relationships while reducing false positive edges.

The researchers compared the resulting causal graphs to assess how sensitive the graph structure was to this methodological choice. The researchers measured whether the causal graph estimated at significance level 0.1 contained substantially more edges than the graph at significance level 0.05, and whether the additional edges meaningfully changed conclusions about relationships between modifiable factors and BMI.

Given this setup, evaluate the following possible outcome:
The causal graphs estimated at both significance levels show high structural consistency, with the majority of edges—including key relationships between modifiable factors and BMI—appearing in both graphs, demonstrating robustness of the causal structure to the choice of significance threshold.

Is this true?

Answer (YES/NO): YES